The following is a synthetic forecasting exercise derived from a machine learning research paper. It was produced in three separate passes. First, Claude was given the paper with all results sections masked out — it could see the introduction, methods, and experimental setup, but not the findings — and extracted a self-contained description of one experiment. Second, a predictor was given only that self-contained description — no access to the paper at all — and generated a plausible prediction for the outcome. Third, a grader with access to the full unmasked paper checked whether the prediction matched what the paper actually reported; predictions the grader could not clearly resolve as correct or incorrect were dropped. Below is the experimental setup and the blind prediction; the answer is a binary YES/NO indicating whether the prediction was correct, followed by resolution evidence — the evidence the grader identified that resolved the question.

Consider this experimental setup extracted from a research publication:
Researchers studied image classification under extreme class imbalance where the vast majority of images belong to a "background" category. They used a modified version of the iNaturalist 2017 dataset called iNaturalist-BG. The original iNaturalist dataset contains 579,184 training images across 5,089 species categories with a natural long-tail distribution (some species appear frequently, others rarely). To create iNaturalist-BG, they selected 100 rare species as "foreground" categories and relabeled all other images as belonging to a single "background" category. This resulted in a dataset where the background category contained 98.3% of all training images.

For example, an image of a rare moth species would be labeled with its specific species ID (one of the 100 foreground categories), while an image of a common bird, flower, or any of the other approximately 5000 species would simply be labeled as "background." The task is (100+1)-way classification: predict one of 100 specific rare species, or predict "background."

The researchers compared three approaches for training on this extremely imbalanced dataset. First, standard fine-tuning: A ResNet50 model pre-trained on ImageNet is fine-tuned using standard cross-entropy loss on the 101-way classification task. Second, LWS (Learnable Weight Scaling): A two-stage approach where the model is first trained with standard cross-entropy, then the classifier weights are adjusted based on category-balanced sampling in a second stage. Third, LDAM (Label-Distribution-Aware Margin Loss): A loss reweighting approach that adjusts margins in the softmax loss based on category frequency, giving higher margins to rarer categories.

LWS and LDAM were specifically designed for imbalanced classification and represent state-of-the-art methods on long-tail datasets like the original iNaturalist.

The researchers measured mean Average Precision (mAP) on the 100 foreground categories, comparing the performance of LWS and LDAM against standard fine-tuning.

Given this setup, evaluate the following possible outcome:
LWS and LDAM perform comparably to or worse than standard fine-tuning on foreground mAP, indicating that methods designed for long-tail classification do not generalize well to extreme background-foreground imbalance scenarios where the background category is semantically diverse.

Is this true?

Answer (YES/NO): YES